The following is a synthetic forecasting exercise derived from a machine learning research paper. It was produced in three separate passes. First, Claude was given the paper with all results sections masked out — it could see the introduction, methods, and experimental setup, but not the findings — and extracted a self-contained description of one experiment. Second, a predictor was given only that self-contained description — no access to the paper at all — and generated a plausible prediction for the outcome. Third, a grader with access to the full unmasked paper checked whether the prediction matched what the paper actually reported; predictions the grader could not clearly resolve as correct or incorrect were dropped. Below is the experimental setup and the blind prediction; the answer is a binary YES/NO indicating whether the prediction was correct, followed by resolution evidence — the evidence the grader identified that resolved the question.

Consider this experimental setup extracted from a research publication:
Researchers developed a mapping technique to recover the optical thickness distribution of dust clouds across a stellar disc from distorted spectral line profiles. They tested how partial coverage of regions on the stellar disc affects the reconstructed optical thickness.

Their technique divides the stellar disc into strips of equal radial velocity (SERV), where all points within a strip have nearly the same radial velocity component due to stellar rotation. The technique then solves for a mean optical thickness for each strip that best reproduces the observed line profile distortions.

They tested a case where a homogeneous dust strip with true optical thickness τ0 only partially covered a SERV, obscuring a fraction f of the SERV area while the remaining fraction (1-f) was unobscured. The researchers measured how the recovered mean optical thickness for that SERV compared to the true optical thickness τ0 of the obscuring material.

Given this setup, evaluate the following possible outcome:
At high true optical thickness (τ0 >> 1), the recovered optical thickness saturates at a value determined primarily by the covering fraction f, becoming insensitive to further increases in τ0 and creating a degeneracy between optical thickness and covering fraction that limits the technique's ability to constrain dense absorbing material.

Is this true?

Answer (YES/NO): YES